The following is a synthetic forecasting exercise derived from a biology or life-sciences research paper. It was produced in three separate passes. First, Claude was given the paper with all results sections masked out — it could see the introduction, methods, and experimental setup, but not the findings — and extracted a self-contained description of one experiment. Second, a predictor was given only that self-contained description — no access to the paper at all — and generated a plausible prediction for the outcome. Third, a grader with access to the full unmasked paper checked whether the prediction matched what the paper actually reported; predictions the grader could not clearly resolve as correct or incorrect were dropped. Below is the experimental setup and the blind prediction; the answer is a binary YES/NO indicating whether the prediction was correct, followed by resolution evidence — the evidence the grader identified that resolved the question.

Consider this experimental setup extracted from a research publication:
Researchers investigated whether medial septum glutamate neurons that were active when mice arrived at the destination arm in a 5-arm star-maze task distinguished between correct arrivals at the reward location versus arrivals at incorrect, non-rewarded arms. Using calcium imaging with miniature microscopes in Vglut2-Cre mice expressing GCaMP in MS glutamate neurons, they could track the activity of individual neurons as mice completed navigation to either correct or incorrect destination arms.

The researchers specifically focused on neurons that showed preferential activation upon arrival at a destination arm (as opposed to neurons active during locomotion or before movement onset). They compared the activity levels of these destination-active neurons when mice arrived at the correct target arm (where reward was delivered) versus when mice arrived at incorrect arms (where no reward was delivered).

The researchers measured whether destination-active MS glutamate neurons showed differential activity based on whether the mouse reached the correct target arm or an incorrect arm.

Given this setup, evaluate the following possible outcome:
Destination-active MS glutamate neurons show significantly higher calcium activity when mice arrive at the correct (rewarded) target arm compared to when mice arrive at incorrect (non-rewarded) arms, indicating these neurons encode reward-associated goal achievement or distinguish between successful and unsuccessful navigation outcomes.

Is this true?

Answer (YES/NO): YES